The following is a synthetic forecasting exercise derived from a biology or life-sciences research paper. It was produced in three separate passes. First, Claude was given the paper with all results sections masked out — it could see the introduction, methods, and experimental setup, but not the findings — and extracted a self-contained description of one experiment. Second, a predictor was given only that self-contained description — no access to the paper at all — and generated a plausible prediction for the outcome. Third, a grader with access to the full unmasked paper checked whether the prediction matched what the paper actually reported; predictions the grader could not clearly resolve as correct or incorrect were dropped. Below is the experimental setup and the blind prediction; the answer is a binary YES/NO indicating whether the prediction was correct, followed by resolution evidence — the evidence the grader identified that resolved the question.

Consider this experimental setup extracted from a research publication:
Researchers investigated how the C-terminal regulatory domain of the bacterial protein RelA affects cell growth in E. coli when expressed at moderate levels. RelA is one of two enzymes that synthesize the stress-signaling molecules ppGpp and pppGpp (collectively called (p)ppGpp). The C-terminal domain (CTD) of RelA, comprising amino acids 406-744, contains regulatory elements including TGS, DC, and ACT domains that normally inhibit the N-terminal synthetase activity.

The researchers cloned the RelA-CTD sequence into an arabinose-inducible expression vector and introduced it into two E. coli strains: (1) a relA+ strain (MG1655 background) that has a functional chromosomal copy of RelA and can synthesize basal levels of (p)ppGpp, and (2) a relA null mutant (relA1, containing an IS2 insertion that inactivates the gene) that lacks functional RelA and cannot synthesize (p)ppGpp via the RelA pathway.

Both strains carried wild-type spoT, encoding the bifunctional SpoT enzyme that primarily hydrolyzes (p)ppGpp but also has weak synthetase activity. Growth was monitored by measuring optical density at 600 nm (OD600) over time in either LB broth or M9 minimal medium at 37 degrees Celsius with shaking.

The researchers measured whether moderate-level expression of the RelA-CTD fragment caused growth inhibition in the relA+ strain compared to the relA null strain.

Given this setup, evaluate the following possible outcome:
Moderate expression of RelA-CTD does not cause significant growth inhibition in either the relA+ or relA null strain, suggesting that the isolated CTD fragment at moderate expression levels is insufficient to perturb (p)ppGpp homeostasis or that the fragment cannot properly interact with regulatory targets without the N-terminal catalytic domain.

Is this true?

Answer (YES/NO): YES